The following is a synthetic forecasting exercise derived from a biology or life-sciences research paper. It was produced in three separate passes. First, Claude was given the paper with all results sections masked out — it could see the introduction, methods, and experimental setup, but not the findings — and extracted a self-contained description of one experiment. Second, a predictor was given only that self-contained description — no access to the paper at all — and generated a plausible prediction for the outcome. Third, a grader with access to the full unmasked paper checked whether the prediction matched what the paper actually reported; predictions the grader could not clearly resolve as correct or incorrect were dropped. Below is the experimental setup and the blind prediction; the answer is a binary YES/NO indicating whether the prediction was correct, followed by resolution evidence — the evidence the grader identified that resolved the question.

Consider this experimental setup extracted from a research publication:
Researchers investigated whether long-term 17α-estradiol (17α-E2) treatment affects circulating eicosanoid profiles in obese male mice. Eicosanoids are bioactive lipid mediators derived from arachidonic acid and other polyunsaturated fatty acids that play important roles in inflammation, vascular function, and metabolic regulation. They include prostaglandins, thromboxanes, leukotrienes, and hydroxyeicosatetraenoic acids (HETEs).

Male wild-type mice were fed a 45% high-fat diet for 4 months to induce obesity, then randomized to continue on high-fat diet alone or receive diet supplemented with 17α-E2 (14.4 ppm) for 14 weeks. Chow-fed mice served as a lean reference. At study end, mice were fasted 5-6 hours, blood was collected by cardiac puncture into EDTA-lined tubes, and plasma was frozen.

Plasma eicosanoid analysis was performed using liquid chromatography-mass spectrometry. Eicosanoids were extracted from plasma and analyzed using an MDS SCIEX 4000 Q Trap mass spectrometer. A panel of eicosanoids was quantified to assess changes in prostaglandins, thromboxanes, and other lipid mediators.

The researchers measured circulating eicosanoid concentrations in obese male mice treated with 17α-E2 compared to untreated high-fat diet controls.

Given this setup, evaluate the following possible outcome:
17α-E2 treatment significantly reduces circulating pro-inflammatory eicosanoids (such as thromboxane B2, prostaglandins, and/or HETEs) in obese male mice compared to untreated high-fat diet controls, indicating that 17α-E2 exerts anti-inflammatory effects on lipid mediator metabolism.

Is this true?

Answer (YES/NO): NO